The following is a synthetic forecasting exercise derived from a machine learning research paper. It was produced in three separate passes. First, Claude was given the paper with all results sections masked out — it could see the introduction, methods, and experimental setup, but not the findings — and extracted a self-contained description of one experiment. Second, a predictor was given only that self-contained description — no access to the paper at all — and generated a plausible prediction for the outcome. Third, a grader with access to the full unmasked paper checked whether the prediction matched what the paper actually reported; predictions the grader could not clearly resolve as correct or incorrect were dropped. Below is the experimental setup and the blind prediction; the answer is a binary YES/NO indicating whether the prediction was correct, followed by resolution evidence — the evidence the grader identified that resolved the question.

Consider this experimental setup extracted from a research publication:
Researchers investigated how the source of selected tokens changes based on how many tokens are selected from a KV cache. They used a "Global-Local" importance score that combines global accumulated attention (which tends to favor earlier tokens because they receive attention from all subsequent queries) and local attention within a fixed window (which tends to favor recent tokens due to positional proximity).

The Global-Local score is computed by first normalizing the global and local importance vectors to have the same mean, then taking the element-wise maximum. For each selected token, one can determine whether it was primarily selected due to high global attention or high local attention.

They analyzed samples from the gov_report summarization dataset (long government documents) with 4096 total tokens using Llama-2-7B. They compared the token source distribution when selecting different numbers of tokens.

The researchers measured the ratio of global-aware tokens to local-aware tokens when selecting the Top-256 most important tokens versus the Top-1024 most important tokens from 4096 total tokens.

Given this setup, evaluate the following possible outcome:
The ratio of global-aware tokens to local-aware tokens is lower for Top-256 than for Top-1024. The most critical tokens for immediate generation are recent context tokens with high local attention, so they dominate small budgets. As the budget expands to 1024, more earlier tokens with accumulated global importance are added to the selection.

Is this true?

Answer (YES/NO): YES